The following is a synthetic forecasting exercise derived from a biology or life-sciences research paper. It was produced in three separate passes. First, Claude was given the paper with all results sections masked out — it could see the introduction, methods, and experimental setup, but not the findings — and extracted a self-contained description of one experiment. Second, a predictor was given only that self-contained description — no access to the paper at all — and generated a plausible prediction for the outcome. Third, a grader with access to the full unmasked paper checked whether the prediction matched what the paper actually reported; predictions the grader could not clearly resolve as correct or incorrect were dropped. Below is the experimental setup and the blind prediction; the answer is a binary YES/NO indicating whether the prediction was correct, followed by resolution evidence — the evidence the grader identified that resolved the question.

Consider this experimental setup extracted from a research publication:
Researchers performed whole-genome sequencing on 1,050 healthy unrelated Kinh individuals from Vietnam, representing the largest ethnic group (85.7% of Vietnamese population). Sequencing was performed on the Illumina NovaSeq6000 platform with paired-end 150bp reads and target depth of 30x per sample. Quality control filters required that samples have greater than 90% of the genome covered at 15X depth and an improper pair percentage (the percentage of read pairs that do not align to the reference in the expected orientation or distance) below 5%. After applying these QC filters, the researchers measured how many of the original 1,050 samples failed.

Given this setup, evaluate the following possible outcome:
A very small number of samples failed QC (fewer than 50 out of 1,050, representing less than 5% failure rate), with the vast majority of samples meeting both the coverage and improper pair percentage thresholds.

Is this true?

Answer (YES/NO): NO